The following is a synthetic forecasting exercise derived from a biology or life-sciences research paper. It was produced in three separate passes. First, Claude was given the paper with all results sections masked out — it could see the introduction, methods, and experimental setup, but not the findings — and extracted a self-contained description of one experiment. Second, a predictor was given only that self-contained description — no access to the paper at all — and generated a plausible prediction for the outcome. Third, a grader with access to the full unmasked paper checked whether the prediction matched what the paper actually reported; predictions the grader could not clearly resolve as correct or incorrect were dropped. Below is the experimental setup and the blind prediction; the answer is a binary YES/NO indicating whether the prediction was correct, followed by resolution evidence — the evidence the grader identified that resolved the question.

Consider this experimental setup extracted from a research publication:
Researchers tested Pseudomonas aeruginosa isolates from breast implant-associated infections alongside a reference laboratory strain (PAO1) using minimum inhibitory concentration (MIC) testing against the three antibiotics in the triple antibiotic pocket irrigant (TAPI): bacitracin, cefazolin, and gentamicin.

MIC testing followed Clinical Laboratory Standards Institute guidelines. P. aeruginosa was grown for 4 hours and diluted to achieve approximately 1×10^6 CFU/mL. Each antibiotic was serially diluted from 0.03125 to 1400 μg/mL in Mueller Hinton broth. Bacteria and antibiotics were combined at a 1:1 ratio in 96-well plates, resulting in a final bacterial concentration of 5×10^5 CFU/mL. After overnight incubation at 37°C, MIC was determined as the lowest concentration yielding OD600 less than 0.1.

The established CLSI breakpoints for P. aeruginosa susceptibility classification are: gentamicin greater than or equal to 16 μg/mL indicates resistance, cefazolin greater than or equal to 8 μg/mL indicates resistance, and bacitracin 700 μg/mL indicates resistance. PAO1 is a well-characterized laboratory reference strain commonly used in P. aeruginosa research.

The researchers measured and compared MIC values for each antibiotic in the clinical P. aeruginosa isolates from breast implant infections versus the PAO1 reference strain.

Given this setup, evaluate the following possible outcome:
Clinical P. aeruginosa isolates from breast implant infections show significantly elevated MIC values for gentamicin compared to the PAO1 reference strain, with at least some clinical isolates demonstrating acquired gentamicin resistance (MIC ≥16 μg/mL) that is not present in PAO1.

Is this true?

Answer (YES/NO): NO